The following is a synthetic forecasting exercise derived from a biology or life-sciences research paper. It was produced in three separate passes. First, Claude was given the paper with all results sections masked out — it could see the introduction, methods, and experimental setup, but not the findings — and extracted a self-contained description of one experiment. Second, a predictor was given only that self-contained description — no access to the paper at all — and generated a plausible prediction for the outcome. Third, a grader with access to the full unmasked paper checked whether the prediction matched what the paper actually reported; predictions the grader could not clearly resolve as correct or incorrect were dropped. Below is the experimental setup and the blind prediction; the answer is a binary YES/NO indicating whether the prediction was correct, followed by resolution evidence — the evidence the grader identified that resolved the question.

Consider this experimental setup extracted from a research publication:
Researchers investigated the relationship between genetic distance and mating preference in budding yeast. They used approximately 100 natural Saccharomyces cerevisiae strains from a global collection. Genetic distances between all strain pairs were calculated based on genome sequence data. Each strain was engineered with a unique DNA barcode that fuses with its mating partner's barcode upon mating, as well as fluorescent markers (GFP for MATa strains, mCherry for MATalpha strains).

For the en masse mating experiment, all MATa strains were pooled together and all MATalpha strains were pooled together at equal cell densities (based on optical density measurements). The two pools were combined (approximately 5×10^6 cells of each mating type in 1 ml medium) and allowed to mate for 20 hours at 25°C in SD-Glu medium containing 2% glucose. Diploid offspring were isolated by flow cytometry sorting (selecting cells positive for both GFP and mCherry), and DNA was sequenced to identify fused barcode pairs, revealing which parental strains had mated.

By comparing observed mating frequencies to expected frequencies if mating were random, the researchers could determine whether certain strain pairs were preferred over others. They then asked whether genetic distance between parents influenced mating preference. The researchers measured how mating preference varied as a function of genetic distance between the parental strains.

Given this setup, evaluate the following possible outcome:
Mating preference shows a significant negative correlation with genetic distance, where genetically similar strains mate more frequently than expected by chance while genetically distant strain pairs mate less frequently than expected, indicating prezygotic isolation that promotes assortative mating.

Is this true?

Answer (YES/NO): NO